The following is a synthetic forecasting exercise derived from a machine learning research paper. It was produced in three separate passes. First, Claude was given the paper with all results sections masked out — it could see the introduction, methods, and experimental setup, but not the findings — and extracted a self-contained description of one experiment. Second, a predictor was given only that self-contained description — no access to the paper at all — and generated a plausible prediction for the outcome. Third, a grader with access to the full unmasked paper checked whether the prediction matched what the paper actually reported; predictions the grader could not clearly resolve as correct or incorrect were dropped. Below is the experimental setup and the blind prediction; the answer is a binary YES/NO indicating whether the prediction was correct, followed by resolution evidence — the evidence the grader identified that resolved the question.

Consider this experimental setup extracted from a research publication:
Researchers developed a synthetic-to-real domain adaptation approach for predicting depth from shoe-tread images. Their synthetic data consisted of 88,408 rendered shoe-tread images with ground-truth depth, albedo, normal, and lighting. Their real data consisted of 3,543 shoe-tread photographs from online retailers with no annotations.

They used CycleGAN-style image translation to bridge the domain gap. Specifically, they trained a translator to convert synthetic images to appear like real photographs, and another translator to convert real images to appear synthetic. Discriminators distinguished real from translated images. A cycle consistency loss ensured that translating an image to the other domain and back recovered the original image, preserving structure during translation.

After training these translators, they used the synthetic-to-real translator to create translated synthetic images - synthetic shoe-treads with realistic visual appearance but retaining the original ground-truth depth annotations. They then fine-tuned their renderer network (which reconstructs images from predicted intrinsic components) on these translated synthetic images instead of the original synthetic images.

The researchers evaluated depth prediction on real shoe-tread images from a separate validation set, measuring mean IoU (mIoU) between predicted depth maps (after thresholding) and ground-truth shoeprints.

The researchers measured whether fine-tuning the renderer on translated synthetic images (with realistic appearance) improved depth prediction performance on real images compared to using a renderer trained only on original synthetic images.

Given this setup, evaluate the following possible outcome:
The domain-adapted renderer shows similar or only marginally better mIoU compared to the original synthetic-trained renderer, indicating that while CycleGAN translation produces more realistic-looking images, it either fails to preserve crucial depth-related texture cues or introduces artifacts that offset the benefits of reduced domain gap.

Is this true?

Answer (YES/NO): NO